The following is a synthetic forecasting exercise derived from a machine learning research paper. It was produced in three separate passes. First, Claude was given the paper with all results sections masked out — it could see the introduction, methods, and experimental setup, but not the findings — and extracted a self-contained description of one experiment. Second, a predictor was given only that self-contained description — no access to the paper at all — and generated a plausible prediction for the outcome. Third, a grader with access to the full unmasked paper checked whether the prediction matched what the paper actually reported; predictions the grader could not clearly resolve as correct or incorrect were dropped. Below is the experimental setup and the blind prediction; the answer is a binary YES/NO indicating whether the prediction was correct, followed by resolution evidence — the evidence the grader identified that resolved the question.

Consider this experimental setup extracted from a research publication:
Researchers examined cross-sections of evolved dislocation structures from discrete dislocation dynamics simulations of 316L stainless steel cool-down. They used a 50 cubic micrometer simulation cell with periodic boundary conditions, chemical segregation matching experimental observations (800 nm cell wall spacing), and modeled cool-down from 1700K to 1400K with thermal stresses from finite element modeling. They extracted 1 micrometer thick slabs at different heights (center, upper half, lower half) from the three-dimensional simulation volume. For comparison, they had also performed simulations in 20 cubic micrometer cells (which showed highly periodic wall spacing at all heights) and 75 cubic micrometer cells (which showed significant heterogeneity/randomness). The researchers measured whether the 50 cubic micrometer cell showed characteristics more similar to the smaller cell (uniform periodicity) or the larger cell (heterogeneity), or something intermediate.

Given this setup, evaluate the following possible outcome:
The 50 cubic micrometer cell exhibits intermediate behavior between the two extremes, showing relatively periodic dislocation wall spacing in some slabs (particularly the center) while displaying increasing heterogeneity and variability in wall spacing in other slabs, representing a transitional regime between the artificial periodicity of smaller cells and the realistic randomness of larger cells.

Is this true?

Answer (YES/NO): NO